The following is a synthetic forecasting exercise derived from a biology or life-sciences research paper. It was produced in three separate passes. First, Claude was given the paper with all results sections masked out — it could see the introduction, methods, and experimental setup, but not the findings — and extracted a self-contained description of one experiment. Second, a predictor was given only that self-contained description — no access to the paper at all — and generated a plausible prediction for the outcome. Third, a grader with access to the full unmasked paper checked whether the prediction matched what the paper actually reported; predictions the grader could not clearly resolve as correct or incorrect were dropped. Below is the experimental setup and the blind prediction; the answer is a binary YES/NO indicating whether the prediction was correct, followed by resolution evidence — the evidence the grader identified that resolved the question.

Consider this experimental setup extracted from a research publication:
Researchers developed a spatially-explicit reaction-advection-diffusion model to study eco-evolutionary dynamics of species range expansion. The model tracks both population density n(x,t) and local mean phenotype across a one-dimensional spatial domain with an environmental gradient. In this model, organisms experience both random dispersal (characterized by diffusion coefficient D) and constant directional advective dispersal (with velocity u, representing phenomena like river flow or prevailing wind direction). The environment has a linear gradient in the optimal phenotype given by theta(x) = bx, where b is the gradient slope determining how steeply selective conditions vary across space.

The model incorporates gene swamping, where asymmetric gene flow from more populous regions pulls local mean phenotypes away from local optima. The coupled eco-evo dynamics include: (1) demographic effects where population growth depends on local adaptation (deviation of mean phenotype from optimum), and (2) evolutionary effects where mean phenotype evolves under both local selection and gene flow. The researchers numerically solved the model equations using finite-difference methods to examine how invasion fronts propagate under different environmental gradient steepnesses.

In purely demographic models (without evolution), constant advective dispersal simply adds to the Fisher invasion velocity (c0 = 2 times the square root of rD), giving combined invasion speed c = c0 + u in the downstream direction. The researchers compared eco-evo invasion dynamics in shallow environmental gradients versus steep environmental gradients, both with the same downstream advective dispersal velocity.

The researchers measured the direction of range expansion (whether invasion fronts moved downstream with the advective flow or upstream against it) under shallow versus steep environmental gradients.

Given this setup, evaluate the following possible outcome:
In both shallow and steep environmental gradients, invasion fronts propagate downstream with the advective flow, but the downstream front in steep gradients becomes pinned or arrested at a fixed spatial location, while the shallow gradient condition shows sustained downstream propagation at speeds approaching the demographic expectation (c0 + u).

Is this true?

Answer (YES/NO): NO